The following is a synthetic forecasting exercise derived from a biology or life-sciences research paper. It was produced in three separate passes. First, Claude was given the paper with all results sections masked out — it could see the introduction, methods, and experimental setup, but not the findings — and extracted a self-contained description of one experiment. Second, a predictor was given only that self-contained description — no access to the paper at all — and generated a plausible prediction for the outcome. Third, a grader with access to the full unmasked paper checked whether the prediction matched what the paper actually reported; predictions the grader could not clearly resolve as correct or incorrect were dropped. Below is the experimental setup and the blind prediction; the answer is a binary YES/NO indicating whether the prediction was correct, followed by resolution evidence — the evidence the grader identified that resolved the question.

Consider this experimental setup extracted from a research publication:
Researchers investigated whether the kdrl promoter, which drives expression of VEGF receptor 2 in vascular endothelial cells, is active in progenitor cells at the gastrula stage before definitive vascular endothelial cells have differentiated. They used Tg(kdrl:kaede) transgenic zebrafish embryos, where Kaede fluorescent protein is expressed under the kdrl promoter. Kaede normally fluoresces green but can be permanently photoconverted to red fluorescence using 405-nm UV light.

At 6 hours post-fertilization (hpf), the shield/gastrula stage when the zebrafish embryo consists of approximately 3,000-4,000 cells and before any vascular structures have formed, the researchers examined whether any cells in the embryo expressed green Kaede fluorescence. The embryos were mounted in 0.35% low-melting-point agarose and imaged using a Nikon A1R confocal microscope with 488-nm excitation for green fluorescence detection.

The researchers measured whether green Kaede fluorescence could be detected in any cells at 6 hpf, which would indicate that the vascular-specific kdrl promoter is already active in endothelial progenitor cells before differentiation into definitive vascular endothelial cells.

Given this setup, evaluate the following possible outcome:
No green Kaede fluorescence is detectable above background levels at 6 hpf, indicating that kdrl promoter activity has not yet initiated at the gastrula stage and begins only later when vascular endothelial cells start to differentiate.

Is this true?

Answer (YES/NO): NO